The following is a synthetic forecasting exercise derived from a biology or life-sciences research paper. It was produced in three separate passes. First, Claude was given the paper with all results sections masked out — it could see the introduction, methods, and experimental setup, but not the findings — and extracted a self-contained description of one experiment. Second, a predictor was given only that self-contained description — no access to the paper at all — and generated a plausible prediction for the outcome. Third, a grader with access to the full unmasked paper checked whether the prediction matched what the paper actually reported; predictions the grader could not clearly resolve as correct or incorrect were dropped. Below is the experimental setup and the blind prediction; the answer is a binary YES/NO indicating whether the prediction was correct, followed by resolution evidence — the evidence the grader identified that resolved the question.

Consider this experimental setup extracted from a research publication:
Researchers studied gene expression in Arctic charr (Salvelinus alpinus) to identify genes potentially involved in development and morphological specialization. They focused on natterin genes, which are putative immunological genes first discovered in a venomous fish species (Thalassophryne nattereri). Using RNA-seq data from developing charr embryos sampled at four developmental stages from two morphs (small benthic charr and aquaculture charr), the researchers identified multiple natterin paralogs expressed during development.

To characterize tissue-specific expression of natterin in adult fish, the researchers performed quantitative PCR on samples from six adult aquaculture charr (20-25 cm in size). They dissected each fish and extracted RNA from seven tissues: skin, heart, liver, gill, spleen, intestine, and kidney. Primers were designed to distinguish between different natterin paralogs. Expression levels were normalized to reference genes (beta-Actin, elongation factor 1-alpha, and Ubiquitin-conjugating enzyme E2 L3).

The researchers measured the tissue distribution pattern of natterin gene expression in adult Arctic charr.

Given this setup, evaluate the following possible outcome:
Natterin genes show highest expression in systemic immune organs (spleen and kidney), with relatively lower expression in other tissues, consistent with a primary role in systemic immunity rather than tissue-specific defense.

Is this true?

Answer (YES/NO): NO